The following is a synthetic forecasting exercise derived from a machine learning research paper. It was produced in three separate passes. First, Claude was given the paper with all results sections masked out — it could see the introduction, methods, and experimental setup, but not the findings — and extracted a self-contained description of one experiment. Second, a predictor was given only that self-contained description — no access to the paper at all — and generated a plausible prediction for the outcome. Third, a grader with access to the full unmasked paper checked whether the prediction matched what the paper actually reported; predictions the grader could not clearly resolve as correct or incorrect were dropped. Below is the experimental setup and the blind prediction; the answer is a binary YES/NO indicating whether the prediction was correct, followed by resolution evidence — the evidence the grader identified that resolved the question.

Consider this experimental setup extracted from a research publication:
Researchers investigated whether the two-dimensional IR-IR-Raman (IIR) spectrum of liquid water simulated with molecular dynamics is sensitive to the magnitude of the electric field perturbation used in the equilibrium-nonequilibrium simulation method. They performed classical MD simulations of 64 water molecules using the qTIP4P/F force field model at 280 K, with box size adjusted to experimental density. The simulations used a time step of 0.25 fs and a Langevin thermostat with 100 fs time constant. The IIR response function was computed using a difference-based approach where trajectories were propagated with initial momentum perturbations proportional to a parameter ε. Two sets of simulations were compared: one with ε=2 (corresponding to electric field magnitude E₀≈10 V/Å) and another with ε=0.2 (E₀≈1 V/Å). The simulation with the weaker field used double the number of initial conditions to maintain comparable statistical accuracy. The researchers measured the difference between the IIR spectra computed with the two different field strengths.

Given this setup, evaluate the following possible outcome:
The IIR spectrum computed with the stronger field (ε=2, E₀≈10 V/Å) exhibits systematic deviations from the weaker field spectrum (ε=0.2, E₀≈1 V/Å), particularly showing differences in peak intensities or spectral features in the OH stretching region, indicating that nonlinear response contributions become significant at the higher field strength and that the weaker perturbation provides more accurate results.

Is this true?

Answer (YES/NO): NO